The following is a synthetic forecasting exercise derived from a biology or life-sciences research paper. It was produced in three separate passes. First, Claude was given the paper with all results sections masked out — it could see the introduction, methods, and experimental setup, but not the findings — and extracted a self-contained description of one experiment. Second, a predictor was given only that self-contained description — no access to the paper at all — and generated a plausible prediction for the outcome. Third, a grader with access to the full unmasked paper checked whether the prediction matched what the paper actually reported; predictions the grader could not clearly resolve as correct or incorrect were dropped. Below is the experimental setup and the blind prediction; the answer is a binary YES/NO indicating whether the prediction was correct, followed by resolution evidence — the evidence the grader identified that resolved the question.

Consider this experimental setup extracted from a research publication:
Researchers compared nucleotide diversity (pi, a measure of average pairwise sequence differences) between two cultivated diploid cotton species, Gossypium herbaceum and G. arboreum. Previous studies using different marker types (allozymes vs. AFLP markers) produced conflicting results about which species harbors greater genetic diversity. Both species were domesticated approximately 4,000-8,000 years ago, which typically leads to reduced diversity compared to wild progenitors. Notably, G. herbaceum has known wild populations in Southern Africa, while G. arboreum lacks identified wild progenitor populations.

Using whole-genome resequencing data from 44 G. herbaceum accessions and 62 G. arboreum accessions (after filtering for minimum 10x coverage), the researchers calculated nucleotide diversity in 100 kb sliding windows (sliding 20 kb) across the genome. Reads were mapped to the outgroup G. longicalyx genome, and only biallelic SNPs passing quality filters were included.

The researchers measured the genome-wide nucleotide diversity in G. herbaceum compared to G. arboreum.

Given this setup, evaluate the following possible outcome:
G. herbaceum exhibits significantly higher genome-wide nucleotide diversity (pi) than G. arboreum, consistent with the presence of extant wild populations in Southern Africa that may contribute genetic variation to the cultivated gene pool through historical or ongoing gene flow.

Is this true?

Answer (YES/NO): NO